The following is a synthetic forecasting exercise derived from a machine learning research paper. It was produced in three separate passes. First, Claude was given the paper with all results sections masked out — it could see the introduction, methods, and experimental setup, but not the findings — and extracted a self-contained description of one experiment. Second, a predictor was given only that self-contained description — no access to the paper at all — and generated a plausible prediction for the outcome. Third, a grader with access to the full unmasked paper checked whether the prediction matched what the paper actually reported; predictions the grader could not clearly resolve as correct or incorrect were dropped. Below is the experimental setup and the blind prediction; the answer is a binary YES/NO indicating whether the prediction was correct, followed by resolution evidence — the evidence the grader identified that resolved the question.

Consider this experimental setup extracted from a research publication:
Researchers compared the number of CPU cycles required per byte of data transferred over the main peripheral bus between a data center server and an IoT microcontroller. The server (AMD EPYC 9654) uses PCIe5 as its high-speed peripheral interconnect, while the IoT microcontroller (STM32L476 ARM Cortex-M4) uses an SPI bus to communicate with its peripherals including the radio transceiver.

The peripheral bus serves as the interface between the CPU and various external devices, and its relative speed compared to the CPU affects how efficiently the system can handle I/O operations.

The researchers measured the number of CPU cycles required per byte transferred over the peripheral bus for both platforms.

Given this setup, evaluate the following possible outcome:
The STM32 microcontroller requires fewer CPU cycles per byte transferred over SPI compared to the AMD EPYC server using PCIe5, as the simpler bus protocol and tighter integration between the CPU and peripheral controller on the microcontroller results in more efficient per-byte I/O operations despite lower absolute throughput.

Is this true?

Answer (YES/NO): NO